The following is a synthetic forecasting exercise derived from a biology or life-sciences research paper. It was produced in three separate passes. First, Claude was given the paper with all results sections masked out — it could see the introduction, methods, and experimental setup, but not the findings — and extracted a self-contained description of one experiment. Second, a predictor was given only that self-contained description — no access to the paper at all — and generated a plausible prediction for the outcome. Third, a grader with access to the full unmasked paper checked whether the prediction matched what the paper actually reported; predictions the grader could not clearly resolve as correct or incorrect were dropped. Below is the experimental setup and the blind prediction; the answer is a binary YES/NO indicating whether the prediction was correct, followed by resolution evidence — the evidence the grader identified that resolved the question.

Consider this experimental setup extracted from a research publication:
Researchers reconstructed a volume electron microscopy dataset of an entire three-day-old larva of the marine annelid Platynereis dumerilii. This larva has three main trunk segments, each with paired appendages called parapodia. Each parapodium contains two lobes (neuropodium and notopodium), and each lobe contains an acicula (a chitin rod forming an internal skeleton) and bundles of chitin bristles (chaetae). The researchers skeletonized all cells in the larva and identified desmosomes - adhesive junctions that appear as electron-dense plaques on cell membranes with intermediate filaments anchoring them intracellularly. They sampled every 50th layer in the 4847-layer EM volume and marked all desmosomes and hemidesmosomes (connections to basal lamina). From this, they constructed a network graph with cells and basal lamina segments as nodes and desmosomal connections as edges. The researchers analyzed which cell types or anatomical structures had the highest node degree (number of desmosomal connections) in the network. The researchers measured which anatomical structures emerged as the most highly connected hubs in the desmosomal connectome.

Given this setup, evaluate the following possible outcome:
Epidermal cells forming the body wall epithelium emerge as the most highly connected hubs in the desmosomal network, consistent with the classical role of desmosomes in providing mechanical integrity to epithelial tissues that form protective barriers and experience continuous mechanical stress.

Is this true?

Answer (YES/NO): NO